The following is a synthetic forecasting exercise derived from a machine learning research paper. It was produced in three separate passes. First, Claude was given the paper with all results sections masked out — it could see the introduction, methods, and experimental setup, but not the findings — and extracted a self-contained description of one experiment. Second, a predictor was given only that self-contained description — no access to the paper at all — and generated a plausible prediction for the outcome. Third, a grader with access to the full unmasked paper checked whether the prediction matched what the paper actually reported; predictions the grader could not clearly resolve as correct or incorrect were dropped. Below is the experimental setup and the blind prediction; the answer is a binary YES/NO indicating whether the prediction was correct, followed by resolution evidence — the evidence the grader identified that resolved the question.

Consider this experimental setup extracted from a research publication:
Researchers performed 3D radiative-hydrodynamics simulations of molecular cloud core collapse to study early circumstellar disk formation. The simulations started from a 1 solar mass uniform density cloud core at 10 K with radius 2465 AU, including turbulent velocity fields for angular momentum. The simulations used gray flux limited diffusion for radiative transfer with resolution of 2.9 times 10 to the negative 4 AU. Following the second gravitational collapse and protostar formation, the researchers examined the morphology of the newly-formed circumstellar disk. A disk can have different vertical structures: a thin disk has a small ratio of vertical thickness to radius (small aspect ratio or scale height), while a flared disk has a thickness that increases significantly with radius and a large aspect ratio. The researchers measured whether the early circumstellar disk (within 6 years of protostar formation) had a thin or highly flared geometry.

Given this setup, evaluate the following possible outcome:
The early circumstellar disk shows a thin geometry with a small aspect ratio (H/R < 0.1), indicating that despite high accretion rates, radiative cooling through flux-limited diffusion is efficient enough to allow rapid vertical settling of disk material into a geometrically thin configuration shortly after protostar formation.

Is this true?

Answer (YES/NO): NO